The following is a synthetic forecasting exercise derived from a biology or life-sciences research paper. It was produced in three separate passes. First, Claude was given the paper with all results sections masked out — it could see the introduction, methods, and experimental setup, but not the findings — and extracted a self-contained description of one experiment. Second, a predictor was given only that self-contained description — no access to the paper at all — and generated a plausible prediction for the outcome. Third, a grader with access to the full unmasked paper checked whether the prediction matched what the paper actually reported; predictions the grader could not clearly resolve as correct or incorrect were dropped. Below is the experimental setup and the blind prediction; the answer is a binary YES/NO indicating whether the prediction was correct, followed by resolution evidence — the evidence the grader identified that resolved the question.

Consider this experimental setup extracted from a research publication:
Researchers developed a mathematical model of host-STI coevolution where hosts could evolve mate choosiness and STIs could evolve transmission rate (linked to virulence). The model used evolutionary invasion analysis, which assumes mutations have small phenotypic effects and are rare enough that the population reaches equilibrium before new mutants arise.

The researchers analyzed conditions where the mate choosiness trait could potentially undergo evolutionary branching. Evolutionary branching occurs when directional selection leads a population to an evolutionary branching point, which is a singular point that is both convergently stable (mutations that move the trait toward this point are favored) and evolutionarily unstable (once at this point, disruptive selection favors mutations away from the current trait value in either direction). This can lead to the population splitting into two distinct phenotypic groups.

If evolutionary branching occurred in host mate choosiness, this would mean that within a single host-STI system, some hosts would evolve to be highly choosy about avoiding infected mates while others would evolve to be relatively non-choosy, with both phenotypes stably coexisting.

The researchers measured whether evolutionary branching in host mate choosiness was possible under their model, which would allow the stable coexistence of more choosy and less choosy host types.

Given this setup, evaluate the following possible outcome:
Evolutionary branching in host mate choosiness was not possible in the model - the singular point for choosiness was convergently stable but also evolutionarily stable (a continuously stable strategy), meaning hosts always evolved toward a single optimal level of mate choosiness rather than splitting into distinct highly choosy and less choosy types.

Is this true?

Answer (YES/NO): NO